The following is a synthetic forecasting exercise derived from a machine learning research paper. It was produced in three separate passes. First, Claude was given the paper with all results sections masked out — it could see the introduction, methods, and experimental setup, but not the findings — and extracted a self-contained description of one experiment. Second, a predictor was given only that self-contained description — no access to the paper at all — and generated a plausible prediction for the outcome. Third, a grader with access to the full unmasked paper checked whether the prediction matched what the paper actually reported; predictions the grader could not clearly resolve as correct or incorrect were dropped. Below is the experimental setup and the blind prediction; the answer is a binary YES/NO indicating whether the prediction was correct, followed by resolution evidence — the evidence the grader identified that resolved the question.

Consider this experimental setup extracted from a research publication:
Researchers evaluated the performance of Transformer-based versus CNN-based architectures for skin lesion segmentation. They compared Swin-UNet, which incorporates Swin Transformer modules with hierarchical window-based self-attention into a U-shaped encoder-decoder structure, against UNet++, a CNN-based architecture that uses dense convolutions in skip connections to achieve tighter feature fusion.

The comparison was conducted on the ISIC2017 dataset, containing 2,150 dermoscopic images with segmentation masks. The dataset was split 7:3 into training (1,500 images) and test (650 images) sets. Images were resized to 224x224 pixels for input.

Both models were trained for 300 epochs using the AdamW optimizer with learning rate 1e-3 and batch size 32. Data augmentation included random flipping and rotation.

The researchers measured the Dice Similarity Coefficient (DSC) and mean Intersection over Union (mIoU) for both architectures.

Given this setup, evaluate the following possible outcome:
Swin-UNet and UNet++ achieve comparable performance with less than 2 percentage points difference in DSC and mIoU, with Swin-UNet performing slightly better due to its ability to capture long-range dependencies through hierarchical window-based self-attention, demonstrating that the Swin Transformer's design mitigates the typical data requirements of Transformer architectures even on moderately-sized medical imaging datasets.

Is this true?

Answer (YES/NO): NO